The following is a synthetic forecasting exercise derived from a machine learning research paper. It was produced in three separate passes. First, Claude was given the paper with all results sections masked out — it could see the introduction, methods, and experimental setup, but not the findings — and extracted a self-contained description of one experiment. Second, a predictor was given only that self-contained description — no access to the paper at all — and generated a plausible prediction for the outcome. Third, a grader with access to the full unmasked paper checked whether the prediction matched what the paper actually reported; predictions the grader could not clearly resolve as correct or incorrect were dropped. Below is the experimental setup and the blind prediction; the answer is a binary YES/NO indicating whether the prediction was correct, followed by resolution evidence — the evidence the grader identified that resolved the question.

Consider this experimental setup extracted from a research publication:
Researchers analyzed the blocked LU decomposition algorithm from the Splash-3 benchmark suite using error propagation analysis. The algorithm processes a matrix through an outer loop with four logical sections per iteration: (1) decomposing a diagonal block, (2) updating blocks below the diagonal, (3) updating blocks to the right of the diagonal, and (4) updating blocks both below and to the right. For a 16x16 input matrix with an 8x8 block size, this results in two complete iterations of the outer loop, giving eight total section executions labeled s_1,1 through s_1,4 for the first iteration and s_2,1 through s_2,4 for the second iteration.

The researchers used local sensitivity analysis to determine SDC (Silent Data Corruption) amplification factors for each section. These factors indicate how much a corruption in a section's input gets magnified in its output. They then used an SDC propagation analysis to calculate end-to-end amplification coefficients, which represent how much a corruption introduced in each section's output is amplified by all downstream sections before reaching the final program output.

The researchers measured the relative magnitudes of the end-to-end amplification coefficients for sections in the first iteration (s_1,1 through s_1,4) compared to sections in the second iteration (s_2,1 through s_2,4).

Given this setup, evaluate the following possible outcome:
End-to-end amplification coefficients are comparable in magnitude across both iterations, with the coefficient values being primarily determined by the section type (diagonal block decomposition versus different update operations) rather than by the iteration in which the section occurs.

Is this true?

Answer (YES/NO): NO